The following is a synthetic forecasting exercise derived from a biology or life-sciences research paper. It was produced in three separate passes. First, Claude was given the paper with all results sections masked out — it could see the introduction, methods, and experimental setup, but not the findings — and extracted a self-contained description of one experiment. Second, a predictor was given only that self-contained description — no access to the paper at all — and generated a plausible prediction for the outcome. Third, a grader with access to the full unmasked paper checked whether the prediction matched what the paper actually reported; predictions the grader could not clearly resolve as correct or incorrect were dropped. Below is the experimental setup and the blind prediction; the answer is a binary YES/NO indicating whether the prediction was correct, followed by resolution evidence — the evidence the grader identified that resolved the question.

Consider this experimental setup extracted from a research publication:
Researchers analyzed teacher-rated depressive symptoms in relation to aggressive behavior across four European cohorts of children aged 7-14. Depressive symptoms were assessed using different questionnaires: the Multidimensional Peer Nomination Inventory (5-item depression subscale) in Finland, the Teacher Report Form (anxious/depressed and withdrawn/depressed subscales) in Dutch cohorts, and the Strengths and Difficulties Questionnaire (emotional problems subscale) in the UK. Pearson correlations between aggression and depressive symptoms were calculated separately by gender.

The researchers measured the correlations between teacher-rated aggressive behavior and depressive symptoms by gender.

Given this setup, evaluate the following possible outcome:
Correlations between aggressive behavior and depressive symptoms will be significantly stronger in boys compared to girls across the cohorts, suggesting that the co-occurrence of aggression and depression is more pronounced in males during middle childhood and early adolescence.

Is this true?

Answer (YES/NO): NO